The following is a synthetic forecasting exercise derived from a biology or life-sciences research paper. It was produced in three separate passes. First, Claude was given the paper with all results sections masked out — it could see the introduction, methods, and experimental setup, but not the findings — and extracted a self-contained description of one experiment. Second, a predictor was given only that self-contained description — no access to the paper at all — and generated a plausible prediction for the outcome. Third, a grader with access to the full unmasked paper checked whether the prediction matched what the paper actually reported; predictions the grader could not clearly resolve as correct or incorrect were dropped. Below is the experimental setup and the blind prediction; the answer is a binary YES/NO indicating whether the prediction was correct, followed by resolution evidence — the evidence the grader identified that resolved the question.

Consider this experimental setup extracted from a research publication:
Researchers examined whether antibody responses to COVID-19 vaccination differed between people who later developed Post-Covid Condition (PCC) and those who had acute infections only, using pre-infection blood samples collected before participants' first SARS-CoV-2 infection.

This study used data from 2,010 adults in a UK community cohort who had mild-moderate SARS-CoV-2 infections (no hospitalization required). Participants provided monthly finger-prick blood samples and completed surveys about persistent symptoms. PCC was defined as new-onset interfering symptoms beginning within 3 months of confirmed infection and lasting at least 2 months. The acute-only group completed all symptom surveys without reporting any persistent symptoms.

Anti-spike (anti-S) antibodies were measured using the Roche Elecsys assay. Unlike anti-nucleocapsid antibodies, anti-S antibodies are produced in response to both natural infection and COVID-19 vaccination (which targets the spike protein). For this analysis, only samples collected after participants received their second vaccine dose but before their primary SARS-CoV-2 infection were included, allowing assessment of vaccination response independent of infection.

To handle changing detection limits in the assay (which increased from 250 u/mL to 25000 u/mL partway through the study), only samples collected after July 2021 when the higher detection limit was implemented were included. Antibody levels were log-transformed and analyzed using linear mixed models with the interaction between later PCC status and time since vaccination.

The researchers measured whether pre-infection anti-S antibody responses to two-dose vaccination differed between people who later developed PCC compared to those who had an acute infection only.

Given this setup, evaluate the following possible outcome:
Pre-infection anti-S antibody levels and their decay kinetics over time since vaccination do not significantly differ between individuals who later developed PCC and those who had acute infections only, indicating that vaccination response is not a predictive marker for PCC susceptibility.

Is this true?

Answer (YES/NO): YES